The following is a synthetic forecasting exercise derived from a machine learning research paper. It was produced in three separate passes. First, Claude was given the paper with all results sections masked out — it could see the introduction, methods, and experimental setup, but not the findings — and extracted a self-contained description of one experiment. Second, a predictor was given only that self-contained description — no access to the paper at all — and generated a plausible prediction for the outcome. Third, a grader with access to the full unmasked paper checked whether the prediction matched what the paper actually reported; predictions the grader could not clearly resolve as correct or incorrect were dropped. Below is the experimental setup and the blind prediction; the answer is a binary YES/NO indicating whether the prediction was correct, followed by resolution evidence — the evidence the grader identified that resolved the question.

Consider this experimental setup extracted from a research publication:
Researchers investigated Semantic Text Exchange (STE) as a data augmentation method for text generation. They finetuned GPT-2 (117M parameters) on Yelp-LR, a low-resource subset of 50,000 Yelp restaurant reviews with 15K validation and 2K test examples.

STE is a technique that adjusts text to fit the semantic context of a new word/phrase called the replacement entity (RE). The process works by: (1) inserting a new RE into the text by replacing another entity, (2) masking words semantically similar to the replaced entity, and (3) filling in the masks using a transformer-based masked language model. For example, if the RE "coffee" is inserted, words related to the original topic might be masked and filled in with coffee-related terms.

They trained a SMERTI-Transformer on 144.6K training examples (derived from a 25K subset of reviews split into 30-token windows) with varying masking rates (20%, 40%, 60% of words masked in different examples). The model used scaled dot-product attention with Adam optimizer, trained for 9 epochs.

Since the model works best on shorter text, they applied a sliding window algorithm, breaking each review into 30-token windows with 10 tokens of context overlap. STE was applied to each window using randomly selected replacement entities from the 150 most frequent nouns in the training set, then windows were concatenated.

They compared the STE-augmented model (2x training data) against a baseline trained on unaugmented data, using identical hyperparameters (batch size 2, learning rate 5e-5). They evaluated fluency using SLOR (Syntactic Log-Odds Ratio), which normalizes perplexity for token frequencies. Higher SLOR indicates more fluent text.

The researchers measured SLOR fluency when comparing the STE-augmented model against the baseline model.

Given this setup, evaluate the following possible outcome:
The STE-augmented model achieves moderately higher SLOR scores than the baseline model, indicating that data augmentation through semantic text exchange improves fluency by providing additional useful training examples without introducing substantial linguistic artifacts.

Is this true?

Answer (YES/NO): NO